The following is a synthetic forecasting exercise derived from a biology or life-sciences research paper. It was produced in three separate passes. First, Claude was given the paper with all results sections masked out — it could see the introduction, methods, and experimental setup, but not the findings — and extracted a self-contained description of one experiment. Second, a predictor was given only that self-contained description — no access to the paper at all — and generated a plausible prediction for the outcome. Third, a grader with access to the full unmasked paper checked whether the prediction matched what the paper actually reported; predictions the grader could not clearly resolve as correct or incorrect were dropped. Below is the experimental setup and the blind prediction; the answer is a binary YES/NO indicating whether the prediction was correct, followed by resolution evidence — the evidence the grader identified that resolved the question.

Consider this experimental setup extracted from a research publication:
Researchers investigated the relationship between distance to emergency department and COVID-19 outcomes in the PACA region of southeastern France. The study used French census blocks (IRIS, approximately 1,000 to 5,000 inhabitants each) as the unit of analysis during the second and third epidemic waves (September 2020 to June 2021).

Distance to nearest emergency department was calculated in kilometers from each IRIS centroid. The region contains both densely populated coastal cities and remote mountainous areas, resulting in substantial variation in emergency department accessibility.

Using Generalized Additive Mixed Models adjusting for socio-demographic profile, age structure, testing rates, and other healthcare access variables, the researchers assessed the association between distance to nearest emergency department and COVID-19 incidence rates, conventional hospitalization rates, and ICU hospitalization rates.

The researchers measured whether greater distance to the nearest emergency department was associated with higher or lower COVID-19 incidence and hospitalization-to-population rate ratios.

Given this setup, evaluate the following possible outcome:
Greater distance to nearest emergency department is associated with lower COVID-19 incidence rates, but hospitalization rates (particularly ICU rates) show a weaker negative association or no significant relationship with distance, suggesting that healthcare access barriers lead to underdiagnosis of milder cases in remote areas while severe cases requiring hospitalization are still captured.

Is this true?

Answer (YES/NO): NO